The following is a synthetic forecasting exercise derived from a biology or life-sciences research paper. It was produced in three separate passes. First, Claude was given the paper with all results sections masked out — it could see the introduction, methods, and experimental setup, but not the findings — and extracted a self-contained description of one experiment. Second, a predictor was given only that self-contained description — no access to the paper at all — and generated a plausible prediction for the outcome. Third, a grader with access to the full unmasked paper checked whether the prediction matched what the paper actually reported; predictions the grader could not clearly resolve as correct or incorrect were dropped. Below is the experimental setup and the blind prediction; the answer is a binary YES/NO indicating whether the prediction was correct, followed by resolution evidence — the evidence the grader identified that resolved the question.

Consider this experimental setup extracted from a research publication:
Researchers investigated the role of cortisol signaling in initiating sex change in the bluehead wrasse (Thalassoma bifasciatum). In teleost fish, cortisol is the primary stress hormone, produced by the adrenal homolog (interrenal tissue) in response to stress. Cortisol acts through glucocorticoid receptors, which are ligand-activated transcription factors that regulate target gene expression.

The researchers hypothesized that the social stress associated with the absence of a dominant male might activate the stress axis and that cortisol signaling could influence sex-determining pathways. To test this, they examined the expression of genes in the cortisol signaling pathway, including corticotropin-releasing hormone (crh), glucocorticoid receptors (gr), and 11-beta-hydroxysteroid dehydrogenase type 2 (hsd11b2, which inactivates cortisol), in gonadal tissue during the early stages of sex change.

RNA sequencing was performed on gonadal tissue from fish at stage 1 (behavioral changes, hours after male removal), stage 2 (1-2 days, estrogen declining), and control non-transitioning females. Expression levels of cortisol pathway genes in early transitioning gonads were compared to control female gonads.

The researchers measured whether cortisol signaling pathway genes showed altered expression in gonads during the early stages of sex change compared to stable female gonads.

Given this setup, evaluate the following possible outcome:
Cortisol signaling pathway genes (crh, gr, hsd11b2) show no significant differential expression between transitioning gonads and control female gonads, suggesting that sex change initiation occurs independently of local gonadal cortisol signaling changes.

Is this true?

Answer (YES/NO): NO